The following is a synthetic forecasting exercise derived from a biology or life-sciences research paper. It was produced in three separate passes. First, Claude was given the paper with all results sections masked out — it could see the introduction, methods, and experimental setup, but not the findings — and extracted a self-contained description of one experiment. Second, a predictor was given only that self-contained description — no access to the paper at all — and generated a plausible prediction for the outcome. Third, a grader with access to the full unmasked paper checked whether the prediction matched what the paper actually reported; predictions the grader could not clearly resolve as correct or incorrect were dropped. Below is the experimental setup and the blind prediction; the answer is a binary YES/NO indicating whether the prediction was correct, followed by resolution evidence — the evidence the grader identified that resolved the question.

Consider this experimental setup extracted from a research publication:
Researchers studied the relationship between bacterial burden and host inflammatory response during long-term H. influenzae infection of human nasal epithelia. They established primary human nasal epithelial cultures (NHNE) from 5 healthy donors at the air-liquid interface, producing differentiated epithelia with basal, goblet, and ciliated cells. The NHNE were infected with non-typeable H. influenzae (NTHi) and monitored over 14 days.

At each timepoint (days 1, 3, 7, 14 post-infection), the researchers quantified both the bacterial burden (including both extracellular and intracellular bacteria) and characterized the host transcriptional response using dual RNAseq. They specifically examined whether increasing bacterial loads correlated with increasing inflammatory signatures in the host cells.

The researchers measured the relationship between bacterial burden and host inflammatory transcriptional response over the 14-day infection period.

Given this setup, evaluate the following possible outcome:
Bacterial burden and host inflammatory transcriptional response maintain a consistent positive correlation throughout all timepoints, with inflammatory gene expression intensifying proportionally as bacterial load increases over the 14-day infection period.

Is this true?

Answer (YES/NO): NO